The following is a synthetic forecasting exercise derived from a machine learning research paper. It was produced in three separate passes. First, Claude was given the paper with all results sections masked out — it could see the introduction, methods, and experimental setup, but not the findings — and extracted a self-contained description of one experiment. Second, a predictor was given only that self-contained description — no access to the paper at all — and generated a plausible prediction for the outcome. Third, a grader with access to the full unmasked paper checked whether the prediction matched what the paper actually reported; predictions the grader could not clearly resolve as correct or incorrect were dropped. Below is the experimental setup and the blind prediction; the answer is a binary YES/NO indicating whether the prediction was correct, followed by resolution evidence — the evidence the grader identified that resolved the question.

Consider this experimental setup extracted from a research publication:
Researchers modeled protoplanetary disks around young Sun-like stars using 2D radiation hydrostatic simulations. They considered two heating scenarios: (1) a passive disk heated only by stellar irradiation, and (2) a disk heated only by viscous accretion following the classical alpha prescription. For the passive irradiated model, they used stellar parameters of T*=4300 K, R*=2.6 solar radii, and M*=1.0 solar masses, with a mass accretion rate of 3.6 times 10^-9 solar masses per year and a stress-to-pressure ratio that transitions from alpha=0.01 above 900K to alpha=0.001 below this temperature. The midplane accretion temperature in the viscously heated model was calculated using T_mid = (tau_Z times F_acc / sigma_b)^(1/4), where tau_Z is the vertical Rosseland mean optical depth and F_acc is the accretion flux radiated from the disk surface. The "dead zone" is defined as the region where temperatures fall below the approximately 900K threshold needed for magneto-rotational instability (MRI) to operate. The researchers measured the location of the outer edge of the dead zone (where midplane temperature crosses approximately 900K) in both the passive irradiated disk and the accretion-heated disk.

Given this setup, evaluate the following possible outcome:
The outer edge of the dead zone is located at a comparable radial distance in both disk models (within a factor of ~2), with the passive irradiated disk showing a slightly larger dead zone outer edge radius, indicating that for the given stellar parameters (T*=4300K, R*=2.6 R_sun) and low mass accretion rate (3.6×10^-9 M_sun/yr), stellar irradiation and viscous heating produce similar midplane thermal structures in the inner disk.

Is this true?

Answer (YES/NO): NO